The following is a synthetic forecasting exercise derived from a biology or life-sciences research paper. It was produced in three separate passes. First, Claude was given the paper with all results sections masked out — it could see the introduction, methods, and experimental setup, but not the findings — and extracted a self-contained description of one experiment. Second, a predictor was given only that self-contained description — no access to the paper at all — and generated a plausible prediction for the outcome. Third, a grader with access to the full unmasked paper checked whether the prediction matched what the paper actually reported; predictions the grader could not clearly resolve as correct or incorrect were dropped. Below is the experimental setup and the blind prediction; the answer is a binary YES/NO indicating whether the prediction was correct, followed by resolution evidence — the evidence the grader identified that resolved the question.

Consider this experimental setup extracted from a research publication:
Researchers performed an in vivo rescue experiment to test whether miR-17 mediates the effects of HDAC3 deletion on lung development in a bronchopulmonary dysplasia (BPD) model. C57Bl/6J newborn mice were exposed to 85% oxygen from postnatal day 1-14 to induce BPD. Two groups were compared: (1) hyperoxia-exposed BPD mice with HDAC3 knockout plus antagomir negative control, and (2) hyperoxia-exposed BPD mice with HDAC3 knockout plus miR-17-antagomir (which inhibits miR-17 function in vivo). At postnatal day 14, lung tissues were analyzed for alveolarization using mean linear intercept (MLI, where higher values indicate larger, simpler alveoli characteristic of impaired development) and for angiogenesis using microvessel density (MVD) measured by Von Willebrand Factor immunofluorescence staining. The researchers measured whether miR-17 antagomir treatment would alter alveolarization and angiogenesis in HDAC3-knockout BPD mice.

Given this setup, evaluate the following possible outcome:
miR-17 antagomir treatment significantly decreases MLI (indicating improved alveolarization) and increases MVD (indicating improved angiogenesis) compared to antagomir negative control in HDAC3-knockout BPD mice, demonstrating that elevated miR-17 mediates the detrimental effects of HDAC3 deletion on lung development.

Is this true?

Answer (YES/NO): NO